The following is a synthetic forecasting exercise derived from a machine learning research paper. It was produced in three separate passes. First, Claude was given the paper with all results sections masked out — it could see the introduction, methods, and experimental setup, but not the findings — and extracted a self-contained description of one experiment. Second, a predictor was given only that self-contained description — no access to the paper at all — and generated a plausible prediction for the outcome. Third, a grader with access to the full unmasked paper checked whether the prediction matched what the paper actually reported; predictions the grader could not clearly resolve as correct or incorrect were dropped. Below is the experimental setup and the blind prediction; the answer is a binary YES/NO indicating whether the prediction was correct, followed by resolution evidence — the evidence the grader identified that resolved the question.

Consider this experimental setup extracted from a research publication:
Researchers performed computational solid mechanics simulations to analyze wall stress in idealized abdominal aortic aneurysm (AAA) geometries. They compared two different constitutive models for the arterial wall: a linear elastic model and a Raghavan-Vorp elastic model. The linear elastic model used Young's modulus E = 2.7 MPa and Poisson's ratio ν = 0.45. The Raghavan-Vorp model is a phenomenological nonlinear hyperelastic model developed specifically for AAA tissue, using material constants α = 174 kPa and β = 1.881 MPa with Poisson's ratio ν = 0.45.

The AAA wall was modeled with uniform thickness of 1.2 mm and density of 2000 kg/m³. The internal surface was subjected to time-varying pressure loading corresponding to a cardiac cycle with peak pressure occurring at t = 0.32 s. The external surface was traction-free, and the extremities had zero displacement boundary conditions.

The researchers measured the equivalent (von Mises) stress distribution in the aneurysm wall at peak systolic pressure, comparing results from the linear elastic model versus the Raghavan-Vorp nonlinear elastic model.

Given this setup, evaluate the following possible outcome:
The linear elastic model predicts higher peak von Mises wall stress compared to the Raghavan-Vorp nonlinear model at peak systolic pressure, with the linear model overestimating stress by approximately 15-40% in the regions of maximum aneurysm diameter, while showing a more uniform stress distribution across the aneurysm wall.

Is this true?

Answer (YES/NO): NO